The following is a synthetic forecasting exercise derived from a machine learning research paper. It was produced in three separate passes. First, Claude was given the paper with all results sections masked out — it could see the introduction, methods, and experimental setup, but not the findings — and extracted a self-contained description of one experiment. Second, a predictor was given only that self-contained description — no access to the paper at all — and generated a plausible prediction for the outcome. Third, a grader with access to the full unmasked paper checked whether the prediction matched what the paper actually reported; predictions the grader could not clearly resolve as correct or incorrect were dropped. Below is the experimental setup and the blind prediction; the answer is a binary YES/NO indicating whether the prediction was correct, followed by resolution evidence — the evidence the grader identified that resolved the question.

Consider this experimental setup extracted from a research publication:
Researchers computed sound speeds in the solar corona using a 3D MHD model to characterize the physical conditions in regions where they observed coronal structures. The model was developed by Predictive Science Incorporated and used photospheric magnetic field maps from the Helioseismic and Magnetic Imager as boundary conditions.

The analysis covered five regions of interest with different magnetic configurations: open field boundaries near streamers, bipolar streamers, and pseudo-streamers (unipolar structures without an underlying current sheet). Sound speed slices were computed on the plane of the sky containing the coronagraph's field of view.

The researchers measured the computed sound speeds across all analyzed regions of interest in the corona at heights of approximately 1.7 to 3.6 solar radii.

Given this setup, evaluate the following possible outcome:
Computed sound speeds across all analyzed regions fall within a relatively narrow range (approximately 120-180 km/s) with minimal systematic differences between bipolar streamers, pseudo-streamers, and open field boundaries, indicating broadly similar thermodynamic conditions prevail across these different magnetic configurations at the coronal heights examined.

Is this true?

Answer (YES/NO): NO